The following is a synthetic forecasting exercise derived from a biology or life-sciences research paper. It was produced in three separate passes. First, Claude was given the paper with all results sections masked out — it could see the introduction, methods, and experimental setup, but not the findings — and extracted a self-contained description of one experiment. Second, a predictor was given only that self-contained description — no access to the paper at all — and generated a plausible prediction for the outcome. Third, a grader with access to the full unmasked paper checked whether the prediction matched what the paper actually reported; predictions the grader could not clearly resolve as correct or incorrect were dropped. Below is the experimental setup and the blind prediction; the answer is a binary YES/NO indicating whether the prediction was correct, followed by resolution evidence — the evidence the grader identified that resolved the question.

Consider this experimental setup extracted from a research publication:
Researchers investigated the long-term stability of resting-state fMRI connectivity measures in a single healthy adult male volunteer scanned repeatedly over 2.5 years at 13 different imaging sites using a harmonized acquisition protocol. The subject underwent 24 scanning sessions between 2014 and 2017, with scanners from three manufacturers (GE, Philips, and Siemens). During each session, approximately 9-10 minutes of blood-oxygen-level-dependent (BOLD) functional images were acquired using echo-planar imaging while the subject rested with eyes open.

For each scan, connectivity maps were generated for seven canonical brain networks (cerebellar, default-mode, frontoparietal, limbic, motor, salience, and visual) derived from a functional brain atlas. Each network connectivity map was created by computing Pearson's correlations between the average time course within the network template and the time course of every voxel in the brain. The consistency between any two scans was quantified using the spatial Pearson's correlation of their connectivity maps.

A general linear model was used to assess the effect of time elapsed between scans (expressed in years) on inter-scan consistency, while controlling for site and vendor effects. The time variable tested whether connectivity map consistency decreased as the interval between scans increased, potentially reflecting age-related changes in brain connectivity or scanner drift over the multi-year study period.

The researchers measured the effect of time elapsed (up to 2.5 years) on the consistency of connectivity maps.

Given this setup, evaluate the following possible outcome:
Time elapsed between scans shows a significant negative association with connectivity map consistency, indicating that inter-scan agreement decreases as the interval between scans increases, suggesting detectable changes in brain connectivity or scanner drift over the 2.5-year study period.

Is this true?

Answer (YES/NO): NO